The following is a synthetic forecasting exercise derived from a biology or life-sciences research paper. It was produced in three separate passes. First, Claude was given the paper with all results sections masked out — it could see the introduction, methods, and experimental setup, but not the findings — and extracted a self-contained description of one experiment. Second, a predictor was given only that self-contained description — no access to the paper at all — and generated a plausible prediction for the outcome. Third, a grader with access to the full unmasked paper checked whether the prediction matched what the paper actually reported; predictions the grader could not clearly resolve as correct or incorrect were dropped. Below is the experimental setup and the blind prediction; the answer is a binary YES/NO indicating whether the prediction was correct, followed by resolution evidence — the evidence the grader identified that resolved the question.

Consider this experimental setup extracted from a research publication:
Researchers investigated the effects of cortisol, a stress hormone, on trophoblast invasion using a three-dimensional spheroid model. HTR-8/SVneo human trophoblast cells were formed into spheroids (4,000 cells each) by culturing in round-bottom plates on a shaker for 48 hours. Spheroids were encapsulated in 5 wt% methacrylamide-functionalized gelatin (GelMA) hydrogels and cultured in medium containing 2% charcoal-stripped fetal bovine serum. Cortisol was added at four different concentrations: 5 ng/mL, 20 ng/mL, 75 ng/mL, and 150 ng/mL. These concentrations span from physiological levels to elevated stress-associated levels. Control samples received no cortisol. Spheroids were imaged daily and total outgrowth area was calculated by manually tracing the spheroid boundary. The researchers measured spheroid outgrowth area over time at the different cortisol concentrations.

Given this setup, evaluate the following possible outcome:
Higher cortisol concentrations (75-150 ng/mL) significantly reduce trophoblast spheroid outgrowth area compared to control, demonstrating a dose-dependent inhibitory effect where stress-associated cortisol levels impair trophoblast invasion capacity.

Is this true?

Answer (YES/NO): NO